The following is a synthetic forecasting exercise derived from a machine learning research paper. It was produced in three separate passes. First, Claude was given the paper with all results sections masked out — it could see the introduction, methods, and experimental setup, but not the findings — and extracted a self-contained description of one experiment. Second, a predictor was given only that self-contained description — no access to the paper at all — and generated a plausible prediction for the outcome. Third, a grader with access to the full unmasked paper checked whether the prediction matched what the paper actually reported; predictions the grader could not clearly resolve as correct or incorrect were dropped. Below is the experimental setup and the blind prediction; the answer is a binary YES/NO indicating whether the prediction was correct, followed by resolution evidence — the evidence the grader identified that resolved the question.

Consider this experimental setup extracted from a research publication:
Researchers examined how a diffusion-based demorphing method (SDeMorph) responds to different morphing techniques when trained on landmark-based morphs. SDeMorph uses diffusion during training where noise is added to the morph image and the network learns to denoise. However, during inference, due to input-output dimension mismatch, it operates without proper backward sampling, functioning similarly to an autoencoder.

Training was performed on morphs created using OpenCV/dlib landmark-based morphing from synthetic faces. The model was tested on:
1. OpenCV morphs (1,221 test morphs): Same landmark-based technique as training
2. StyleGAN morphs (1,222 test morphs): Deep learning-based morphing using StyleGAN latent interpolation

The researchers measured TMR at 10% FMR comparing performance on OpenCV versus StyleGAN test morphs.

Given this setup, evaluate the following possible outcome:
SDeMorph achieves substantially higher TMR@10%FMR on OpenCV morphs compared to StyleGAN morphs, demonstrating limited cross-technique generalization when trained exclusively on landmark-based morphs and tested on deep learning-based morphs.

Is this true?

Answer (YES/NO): NO